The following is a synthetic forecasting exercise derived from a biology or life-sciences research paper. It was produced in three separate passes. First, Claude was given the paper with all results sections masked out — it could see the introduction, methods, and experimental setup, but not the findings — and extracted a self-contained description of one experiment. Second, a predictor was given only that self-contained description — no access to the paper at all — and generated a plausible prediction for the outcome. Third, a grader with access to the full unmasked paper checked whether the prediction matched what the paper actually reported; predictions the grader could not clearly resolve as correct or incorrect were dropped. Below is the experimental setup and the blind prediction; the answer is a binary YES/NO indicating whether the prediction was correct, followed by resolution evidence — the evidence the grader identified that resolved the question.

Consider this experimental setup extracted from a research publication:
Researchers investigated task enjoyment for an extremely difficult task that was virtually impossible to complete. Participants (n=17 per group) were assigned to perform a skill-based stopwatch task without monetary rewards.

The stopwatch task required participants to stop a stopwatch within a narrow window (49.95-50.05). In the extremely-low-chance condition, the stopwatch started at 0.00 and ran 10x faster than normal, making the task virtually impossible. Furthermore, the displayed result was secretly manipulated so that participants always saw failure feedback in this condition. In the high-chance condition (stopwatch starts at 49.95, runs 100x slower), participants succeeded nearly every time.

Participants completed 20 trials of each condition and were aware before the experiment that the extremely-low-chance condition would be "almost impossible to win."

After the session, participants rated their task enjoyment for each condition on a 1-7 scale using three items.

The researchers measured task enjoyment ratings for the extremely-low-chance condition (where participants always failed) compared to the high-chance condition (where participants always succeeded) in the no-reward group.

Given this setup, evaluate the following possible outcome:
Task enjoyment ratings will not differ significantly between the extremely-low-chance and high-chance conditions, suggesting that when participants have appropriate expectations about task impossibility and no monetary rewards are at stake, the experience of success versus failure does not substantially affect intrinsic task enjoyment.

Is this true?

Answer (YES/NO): NO